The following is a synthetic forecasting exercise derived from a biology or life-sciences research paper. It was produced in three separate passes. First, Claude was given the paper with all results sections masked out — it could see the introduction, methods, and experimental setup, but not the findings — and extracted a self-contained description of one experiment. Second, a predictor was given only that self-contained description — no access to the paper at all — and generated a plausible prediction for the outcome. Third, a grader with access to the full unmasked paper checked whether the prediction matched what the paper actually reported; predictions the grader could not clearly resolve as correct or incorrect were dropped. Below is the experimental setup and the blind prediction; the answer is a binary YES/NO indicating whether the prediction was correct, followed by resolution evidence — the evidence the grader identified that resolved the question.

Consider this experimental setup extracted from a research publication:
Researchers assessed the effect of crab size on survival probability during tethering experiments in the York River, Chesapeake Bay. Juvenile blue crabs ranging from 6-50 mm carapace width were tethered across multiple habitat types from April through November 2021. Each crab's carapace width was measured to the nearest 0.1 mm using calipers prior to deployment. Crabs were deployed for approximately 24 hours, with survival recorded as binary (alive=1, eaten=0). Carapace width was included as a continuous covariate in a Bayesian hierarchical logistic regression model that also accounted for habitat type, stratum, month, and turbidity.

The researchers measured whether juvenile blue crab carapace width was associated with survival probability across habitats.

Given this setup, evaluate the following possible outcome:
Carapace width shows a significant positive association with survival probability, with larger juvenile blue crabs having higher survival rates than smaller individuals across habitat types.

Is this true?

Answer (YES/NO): YES